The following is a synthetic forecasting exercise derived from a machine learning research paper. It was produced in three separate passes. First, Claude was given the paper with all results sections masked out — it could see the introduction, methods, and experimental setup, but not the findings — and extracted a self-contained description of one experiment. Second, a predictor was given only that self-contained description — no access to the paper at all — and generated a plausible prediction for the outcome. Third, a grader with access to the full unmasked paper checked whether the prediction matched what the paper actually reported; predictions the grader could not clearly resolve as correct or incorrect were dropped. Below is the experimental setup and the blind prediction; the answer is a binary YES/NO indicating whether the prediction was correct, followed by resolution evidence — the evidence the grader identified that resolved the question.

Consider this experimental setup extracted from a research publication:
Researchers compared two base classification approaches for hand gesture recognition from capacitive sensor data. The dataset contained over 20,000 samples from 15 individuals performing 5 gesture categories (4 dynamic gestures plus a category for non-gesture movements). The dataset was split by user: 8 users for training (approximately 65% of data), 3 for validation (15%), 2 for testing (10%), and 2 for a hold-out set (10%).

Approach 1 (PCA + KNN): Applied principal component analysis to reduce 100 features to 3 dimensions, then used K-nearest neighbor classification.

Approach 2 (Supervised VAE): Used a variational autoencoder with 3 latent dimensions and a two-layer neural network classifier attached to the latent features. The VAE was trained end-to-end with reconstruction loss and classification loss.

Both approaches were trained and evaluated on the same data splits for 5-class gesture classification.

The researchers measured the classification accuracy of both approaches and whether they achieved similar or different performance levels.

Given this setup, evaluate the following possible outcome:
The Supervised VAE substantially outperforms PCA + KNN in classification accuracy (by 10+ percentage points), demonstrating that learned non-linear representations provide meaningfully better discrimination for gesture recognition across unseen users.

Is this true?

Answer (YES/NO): NO